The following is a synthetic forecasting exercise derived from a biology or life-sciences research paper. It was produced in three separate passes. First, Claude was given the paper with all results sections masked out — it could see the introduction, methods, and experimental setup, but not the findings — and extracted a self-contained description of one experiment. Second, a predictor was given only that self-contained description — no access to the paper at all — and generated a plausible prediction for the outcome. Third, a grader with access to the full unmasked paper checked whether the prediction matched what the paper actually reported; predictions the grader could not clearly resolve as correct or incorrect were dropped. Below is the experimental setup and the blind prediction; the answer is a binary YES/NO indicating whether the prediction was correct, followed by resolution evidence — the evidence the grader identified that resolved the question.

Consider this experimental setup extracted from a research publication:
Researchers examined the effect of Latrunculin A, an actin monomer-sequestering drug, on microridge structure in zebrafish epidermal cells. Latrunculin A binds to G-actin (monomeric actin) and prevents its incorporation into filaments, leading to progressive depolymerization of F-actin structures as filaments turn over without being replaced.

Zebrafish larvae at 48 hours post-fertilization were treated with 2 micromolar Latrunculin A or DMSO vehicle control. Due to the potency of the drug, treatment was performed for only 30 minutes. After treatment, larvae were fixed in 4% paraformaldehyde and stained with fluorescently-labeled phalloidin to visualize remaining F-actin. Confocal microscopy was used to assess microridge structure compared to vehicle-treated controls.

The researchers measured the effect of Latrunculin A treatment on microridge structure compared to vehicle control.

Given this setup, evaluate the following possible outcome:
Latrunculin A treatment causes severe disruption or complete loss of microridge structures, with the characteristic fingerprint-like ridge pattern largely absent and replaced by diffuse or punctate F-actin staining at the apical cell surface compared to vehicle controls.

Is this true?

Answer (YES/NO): NO